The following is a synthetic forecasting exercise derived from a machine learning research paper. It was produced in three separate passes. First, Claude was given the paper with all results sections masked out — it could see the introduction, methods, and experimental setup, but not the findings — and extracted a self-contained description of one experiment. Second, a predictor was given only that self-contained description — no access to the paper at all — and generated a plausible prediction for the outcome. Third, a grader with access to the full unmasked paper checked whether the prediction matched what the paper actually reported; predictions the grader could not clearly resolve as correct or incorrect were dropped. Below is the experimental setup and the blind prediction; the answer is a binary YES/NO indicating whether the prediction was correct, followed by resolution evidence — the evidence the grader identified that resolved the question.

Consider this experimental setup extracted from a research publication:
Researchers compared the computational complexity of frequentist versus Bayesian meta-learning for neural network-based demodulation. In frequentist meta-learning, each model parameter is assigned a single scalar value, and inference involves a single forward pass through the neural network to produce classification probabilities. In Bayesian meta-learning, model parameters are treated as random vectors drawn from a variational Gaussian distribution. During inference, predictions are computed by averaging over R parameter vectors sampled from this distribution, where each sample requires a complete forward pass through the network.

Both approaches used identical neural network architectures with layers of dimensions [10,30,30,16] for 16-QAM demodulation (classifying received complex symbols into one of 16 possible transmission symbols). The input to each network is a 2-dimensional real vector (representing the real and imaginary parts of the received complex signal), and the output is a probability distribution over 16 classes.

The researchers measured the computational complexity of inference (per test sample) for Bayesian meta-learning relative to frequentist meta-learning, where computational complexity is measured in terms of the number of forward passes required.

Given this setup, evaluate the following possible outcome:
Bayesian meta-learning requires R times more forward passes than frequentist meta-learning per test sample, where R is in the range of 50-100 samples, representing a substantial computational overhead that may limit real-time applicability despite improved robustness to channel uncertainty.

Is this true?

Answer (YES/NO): YES